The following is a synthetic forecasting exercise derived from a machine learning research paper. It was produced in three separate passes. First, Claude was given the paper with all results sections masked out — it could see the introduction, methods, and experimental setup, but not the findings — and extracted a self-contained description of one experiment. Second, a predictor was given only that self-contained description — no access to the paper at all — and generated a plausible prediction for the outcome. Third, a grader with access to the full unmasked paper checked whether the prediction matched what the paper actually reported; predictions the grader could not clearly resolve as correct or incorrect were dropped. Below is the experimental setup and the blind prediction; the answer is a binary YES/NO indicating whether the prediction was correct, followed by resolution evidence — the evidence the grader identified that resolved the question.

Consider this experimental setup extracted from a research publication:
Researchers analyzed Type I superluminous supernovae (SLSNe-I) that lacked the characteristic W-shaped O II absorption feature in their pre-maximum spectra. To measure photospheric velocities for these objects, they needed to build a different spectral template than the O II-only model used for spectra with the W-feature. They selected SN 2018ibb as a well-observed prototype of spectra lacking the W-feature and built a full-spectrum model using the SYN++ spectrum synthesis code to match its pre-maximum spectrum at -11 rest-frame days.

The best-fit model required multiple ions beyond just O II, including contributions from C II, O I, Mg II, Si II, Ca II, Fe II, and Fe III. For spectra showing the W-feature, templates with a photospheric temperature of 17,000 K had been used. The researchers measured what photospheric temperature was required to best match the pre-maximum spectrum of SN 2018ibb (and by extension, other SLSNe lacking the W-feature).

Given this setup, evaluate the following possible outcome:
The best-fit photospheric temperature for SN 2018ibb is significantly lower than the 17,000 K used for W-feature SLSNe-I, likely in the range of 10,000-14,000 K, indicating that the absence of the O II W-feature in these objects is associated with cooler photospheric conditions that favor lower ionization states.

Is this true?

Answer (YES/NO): YES